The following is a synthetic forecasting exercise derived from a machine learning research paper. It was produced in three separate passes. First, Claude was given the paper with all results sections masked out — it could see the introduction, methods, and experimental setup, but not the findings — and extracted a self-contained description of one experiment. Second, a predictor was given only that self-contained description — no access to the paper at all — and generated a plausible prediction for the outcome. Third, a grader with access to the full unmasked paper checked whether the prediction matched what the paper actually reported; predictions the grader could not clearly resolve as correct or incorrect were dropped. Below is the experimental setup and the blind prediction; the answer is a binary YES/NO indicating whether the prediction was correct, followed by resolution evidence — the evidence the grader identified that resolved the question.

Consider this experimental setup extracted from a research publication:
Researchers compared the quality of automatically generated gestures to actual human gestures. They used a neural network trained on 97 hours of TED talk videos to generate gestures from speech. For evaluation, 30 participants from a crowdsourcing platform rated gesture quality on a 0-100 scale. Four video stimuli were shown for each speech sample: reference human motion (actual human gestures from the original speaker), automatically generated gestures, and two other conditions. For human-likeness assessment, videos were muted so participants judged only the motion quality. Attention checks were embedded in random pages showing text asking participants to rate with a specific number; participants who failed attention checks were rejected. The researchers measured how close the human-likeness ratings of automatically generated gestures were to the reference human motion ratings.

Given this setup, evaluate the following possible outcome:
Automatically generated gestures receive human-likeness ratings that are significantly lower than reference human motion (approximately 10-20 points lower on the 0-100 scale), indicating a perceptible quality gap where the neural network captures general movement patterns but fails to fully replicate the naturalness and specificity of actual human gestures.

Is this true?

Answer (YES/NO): NO